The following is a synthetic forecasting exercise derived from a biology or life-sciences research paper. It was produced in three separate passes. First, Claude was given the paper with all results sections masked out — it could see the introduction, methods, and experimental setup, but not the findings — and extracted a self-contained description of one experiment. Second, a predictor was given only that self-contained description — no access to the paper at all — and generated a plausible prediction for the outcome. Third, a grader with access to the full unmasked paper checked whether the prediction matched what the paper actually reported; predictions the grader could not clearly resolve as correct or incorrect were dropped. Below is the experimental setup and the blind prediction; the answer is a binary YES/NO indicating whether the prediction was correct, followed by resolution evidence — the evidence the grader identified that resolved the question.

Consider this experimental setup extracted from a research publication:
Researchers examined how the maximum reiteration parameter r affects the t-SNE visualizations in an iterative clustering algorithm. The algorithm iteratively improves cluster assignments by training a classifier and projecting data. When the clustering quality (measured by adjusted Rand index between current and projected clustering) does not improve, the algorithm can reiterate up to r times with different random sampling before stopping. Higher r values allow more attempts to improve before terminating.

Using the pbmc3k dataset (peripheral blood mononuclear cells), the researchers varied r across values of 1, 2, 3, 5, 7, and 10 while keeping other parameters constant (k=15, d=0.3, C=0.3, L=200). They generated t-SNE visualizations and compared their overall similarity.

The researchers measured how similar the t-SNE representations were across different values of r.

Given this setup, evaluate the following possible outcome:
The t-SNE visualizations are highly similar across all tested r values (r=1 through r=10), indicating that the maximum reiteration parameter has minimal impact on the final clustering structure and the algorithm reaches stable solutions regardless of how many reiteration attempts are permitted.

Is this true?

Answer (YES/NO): YES